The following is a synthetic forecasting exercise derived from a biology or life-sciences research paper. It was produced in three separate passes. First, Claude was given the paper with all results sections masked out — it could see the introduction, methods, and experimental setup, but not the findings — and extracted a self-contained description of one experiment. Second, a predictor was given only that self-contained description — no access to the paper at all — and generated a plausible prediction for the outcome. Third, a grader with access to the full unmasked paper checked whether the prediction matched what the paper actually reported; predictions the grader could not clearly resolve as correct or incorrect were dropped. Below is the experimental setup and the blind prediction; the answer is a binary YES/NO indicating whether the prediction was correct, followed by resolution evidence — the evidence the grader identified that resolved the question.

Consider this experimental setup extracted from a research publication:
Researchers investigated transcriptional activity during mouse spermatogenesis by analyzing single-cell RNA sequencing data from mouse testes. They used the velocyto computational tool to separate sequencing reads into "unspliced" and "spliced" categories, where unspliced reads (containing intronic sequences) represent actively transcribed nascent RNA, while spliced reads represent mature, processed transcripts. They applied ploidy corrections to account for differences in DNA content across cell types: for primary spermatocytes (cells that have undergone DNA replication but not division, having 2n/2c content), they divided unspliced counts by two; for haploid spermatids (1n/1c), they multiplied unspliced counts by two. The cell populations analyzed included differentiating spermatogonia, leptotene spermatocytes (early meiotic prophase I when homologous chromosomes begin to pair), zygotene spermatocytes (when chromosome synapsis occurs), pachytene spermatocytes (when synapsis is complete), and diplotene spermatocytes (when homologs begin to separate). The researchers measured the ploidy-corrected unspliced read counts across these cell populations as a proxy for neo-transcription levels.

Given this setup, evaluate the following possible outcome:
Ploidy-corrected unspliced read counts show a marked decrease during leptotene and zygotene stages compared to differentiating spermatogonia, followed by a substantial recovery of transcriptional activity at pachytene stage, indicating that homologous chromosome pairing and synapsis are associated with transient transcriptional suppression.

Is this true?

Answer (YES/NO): NO